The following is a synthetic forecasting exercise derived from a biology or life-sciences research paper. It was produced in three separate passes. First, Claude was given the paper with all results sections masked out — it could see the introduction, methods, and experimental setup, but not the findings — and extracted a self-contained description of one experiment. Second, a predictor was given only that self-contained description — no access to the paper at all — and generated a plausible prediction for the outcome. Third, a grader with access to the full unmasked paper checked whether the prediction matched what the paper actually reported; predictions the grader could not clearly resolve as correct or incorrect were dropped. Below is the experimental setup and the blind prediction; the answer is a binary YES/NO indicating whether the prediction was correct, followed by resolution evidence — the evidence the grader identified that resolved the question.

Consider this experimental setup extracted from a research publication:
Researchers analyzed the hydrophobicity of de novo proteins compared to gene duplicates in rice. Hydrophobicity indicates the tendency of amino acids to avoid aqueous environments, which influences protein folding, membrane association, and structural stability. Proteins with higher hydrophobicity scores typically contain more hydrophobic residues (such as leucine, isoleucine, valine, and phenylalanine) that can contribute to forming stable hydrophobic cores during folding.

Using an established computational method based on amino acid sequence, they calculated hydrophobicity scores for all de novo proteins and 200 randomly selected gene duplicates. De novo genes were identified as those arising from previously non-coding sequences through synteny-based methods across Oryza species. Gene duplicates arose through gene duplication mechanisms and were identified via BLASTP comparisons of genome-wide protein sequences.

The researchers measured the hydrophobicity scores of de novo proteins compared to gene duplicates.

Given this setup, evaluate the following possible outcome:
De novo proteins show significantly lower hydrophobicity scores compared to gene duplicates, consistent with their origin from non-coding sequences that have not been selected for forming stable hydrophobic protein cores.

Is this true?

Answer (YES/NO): NO